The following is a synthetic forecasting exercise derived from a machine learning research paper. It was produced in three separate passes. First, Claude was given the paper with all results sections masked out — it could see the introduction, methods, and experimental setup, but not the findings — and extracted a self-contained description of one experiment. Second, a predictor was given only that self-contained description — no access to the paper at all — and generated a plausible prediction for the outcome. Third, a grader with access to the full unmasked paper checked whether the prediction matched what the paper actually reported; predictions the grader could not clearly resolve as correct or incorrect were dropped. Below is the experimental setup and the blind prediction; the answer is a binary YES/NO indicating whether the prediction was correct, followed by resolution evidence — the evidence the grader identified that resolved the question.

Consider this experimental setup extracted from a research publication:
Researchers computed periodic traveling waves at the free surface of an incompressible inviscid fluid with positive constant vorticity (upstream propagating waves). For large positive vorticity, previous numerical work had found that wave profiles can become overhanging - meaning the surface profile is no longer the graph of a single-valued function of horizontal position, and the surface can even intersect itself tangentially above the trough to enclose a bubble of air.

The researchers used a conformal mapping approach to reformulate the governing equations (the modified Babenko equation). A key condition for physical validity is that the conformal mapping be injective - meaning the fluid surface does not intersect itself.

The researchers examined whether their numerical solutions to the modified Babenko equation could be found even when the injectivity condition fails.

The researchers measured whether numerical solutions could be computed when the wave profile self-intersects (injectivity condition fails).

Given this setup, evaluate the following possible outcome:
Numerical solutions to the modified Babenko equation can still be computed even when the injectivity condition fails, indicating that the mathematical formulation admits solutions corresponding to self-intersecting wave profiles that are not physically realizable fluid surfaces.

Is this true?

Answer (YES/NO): YES